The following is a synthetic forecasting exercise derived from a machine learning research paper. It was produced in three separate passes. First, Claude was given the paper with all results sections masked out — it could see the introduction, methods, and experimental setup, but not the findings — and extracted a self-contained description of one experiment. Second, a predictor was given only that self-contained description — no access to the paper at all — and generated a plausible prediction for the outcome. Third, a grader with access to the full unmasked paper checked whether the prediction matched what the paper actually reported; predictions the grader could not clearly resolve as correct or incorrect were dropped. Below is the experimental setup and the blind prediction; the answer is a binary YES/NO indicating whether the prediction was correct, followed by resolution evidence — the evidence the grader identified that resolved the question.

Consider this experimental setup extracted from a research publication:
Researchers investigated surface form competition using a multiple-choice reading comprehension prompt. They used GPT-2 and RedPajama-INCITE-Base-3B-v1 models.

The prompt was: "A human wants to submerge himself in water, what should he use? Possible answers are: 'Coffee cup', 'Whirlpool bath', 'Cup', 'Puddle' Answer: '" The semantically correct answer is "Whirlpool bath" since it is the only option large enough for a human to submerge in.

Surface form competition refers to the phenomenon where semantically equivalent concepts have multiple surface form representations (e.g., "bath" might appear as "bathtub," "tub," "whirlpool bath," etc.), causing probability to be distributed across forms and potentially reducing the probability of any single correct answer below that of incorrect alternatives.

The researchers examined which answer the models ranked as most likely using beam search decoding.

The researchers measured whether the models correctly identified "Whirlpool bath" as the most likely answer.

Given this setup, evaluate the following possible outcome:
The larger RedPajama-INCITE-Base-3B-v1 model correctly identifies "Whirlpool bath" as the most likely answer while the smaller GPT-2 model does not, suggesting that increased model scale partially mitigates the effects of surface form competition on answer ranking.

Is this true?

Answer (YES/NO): NO